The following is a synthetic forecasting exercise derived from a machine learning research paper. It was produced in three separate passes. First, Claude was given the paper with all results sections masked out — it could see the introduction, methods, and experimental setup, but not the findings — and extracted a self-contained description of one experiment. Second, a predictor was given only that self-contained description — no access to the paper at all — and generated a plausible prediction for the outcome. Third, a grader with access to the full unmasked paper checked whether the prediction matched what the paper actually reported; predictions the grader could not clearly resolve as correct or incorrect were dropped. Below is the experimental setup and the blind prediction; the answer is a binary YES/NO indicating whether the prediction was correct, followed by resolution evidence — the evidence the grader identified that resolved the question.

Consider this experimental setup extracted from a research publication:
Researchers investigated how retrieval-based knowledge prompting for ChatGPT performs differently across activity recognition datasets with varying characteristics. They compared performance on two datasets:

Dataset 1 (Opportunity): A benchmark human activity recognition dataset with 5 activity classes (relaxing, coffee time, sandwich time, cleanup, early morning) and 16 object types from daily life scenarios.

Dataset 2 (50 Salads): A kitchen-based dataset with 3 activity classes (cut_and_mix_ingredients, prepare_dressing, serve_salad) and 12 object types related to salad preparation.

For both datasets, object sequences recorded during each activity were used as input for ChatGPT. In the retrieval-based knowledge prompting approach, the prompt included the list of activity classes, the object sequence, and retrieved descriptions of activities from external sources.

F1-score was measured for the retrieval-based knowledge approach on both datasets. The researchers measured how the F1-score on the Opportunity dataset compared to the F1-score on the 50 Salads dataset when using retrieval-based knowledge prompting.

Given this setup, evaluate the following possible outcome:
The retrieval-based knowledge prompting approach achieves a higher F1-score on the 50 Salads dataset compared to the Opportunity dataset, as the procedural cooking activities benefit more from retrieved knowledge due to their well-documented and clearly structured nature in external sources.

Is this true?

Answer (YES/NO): YES